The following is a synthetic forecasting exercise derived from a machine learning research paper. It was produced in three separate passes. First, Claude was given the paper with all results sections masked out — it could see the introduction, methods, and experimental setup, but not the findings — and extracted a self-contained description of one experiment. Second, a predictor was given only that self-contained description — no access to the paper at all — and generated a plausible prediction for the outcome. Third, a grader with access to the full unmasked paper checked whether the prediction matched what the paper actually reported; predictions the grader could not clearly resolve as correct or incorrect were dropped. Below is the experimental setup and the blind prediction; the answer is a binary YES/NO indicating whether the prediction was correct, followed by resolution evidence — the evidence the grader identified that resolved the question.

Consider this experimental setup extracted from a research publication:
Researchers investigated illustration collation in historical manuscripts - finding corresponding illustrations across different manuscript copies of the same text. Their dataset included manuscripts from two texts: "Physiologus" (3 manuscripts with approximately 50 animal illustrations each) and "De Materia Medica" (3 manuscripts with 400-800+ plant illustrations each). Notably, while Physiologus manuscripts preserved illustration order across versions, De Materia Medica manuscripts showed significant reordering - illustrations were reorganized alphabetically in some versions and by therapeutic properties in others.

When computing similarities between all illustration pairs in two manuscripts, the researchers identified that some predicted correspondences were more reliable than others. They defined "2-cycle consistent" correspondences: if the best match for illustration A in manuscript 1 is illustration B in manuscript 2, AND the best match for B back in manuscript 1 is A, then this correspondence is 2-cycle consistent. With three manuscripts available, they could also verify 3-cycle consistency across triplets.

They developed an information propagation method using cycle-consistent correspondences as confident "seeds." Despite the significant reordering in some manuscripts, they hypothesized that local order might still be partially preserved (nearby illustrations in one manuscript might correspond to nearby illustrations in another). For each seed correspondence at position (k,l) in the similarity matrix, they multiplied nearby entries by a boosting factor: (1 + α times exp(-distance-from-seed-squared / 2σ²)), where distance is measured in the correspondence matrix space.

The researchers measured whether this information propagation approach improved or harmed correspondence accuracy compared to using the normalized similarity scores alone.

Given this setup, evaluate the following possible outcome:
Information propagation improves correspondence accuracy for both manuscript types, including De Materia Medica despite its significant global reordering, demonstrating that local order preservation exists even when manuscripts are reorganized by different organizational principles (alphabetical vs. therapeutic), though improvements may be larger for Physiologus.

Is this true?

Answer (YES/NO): NO